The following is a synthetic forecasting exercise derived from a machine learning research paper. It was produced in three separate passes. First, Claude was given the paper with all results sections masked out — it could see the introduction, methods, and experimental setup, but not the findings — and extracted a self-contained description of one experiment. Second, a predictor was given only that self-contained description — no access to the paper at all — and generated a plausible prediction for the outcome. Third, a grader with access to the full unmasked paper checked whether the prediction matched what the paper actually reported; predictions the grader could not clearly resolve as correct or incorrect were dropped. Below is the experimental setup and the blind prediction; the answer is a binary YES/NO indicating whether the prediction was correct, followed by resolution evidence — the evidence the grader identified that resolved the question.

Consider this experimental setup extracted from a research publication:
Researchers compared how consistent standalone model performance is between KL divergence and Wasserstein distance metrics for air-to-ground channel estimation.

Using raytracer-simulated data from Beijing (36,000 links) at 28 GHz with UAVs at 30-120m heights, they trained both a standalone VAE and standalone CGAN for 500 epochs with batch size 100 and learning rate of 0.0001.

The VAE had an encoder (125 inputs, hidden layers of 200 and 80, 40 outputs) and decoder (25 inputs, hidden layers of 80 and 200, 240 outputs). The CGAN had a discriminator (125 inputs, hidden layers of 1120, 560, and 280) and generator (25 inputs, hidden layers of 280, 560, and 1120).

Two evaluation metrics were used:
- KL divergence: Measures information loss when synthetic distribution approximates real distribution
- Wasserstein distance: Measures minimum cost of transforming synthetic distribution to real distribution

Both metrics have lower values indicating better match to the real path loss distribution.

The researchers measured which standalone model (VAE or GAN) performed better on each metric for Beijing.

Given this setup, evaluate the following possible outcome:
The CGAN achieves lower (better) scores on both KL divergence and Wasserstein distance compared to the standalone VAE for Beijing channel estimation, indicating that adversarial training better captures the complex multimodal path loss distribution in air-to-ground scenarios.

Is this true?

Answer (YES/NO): NO